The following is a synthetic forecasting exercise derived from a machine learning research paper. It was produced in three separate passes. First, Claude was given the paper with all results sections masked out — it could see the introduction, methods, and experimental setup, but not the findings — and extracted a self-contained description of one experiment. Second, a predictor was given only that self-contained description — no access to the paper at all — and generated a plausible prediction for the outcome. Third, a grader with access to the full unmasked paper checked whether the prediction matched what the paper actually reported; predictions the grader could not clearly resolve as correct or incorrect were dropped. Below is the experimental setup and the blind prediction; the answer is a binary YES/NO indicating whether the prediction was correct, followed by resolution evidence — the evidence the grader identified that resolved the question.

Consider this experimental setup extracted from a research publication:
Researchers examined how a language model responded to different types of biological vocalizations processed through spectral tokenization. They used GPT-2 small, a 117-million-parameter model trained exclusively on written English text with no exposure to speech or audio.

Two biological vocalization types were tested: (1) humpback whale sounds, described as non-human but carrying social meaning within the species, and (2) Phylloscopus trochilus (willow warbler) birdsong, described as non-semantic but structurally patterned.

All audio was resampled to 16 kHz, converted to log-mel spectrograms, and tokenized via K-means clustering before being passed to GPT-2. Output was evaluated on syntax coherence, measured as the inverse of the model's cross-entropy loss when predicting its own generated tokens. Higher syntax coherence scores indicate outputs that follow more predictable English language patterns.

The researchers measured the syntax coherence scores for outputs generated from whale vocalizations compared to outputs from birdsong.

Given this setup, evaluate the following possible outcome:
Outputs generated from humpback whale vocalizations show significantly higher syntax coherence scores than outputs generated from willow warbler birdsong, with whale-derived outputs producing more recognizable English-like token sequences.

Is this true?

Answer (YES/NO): NO